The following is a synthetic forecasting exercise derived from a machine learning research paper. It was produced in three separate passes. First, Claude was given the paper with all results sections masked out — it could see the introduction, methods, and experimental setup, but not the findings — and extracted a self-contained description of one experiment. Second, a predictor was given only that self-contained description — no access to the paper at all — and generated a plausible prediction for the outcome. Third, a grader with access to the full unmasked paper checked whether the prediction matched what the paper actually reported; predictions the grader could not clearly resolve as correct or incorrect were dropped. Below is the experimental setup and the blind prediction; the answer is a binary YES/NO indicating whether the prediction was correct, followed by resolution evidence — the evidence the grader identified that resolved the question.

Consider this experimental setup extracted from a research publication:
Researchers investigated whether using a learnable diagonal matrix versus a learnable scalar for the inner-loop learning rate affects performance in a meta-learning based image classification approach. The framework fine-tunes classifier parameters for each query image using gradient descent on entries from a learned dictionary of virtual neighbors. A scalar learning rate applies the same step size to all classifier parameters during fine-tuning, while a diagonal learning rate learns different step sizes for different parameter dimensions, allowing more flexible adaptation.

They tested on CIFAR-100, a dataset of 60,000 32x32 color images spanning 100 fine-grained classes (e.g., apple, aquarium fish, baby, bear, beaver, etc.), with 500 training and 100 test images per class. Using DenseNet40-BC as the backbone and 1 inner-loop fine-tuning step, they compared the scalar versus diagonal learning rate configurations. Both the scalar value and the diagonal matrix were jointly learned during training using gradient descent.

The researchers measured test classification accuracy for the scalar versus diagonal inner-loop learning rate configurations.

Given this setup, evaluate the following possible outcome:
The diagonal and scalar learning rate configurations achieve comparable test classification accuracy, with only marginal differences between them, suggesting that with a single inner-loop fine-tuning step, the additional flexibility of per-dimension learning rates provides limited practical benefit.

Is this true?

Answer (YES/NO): NO